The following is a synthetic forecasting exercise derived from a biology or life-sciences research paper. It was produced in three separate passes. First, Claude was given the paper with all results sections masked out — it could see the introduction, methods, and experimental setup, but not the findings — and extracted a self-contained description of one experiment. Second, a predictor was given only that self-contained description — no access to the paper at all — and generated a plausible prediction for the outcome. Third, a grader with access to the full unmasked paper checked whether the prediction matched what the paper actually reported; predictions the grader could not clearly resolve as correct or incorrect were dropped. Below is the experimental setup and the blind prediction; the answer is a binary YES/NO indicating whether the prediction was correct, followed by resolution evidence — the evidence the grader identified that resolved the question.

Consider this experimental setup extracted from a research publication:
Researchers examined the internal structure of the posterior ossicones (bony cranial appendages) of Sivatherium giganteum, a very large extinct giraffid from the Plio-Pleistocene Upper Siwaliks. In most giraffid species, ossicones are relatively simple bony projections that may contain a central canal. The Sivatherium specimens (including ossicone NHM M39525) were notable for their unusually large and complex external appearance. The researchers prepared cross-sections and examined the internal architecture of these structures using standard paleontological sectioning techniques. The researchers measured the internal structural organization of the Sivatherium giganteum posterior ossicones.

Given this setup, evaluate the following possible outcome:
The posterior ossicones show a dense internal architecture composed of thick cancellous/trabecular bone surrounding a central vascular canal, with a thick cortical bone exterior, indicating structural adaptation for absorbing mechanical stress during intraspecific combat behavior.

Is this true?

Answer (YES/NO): NO